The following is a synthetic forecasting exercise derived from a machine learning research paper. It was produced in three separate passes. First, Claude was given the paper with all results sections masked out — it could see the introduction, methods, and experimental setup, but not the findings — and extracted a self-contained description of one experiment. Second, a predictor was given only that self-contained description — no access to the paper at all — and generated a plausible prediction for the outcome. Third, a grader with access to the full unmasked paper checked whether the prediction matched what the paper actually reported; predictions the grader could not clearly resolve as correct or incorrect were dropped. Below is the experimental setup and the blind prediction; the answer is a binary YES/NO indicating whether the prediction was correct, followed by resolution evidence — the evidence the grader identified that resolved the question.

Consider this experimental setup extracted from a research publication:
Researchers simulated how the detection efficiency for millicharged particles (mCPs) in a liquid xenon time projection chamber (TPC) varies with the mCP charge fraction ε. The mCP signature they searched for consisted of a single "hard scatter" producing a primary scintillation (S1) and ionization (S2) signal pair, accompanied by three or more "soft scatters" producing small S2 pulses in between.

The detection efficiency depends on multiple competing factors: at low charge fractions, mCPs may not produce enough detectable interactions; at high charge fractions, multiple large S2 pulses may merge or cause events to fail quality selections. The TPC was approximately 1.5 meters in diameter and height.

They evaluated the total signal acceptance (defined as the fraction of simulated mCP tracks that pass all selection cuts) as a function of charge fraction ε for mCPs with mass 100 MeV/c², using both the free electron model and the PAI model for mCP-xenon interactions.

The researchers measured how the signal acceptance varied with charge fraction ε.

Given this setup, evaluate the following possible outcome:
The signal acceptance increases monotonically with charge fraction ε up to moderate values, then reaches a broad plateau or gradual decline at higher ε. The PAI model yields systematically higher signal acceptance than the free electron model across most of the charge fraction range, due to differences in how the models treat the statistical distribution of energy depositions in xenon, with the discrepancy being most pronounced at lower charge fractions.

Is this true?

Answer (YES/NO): NO